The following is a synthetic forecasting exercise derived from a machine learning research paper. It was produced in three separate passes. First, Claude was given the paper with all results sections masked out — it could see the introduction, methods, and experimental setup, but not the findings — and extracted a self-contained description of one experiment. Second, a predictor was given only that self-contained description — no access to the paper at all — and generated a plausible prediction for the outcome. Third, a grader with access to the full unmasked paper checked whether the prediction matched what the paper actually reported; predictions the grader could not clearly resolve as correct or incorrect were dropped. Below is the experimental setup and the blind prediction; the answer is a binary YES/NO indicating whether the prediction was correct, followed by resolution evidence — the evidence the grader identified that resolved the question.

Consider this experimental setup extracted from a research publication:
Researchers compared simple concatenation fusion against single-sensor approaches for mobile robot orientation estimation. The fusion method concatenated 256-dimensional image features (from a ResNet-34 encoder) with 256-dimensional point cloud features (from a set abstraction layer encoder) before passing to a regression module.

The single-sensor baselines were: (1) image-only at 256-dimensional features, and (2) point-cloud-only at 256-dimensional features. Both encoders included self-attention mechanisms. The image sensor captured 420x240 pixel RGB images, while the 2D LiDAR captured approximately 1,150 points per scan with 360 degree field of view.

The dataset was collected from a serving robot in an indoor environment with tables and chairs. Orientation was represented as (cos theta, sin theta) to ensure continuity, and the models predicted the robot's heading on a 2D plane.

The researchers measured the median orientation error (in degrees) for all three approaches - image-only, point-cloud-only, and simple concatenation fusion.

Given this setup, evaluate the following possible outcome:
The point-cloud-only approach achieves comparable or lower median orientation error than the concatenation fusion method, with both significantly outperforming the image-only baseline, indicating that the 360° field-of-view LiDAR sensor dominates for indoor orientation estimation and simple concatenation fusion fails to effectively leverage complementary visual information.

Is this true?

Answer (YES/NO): YES